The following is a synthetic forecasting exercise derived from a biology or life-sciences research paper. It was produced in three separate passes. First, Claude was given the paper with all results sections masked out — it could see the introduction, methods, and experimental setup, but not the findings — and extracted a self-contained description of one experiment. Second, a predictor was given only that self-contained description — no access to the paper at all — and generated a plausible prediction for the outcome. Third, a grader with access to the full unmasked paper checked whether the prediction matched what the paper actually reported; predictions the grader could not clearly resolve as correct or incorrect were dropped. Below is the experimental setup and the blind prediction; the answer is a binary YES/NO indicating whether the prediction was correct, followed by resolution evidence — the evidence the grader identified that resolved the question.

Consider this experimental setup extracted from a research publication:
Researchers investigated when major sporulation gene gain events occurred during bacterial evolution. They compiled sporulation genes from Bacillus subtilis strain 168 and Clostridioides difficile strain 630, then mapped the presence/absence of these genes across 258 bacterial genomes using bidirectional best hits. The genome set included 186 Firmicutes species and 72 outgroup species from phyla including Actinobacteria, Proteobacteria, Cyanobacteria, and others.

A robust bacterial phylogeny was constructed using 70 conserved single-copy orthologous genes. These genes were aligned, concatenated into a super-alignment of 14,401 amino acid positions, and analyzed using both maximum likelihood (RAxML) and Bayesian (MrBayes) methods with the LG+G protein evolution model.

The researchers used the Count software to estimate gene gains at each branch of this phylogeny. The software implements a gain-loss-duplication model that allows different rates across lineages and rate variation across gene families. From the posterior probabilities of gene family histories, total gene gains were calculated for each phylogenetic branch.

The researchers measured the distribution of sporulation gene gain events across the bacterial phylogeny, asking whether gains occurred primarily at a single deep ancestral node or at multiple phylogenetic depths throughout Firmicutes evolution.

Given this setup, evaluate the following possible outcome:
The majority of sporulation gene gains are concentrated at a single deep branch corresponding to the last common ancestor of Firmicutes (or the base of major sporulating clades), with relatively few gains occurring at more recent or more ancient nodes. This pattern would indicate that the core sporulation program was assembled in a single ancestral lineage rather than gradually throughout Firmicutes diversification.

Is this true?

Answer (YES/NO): NO